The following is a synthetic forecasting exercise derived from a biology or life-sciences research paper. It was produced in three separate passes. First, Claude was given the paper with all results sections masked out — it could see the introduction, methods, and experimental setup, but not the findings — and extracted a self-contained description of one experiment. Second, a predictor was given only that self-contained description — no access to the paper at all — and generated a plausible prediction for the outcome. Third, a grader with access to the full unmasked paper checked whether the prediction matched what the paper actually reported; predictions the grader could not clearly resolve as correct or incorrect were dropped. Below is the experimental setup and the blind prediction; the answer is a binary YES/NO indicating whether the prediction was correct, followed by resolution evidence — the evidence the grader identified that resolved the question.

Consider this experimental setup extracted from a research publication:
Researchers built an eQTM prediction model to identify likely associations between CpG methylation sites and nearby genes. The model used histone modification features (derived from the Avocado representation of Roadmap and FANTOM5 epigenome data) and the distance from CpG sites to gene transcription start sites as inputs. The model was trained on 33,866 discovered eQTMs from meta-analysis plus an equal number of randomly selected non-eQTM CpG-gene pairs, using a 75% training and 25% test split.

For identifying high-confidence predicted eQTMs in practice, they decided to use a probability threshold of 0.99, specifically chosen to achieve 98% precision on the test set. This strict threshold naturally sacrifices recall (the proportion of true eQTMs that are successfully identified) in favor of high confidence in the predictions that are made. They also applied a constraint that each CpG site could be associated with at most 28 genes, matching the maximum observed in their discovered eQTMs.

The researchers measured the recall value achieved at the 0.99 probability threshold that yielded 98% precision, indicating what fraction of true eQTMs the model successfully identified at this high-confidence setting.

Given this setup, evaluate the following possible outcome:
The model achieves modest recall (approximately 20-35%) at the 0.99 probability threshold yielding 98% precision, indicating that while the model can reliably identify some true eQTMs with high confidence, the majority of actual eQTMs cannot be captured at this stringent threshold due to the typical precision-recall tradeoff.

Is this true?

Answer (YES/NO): YES